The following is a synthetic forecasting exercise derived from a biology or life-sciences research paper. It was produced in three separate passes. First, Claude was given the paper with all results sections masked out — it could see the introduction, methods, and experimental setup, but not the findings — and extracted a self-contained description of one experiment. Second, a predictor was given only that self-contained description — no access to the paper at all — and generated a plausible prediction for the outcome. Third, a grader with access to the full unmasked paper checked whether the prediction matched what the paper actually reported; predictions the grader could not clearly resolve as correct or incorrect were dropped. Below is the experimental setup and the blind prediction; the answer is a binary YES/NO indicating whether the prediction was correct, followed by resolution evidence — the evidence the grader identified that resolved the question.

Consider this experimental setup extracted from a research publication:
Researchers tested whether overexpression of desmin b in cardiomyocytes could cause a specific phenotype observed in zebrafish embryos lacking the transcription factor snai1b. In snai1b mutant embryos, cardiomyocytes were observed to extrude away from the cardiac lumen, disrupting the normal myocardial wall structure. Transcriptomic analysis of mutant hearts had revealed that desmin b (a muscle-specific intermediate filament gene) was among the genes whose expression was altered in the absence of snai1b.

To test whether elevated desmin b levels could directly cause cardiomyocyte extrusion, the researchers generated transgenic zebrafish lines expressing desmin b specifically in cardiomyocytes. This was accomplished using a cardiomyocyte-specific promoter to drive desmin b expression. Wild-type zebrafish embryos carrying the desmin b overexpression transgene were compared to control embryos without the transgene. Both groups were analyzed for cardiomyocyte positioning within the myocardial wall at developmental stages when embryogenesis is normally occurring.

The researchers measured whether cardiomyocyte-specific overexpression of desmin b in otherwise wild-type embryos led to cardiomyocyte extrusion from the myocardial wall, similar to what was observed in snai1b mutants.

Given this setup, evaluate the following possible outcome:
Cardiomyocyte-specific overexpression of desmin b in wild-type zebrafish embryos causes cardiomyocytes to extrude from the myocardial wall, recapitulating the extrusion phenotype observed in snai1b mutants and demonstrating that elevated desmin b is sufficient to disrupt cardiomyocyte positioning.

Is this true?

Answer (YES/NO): YES